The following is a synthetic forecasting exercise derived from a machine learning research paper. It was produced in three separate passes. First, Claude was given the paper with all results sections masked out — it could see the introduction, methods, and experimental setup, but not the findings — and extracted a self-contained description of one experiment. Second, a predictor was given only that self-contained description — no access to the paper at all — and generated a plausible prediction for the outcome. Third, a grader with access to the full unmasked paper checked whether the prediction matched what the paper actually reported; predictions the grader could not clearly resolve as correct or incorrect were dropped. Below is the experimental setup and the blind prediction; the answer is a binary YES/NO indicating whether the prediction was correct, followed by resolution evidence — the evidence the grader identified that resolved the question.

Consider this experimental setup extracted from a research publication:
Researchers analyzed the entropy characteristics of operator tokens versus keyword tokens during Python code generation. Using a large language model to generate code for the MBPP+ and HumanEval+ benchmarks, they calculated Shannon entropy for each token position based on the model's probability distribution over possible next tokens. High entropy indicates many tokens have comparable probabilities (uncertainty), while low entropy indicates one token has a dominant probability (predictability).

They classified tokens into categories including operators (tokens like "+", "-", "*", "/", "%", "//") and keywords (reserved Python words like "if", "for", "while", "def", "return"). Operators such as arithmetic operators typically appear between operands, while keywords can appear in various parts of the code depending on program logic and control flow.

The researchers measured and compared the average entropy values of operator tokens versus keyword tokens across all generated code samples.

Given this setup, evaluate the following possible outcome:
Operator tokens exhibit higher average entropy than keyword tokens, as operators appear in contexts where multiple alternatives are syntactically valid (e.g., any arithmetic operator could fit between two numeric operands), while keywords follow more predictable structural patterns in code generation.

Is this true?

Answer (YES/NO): NO